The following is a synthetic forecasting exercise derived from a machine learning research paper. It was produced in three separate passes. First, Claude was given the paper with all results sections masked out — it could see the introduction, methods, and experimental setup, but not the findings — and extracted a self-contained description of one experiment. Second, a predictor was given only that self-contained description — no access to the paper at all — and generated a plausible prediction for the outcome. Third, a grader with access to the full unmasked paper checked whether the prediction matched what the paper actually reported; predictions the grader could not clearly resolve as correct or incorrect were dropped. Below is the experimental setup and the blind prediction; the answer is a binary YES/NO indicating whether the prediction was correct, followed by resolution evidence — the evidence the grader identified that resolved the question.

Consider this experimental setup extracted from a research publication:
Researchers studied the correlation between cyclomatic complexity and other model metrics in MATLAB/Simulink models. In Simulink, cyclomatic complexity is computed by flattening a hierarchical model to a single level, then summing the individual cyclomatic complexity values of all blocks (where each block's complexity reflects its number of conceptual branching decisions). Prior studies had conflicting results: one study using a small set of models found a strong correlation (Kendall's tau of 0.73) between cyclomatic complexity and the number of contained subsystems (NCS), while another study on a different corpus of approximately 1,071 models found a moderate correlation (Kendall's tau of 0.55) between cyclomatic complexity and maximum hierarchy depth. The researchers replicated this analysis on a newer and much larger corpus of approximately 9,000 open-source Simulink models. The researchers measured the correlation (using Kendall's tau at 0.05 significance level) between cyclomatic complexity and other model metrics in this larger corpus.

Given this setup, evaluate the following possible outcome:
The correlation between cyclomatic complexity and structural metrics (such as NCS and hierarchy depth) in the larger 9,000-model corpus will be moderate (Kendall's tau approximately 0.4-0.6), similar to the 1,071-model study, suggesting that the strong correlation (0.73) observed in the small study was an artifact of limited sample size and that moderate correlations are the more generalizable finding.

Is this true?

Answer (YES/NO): NO